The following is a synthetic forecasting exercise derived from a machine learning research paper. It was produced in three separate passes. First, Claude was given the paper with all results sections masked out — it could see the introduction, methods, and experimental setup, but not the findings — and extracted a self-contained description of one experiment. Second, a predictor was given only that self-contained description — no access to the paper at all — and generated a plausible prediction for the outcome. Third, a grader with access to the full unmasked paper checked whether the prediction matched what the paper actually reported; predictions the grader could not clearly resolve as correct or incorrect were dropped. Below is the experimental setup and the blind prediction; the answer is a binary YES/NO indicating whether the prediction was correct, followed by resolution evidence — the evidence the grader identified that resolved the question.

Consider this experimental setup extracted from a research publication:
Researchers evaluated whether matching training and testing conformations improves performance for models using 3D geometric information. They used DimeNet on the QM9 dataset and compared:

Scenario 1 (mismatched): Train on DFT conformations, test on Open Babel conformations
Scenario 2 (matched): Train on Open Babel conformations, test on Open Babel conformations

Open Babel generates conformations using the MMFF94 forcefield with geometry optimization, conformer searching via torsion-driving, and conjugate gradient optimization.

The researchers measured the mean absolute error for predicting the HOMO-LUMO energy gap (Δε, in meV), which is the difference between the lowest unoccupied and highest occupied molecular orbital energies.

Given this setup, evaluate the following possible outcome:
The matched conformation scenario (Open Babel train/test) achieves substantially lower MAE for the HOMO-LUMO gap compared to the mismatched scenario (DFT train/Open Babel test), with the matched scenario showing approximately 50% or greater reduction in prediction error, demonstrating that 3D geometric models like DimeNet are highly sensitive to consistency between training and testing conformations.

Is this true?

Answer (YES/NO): YES